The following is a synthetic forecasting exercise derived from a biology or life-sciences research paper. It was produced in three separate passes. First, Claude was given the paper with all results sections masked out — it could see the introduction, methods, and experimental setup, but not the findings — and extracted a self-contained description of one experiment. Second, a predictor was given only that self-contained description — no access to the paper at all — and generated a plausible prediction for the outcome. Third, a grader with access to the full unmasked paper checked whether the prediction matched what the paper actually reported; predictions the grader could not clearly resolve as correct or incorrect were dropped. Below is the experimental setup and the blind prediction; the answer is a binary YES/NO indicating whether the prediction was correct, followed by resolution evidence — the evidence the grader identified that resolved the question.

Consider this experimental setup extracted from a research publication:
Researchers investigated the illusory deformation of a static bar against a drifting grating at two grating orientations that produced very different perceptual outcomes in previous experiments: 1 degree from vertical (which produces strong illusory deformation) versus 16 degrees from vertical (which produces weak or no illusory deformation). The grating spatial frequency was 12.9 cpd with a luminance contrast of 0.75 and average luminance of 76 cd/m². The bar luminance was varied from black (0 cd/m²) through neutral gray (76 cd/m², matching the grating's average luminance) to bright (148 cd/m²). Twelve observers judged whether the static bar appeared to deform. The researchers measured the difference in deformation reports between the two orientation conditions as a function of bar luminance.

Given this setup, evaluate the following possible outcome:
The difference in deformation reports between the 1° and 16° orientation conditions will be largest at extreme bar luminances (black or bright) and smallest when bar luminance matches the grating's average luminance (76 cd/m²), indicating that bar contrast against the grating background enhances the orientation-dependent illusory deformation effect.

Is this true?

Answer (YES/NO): YES